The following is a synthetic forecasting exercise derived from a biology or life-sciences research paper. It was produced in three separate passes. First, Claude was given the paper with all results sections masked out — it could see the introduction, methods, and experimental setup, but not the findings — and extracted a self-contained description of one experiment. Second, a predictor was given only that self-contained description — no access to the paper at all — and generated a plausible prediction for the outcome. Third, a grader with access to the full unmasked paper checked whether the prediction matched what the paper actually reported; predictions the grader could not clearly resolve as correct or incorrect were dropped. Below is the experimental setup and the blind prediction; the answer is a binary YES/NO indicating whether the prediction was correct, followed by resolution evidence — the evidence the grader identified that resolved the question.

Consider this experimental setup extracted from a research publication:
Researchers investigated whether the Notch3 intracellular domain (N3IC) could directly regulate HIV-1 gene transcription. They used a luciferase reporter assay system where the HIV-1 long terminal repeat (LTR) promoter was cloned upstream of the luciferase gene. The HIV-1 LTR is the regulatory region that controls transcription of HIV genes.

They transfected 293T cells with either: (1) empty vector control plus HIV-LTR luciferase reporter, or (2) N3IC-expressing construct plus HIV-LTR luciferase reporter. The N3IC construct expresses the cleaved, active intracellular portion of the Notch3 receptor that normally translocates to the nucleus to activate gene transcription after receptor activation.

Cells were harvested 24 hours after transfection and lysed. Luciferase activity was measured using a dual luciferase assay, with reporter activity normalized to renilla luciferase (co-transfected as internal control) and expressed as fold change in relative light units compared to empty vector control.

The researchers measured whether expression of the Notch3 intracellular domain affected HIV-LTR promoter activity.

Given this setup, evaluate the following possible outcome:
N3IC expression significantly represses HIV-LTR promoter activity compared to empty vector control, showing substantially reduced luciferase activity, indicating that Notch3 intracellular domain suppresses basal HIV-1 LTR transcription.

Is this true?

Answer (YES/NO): NO